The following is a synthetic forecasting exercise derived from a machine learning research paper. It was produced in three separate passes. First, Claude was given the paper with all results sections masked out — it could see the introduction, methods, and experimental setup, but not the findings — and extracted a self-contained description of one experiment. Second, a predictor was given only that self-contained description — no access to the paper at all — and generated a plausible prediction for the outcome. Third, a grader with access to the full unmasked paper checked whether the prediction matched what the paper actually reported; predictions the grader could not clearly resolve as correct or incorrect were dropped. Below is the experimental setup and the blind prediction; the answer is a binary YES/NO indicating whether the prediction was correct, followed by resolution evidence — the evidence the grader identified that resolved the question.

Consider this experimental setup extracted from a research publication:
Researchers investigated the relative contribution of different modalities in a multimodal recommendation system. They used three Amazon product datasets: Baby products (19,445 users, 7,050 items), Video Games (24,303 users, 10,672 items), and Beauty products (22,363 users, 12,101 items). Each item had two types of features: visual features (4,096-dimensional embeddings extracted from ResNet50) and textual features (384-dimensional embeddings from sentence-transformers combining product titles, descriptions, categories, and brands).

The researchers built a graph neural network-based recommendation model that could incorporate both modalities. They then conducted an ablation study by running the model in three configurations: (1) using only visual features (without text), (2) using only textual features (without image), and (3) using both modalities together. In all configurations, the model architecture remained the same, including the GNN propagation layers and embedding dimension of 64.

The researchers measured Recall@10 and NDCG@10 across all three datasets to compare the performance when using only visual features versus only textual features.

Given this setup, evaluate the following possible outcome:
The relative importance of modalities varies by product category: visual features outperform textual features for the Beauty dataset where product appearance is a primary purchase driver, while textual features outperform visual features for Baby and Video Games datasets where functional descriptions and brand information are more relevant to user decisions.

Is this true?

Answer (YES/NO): NO